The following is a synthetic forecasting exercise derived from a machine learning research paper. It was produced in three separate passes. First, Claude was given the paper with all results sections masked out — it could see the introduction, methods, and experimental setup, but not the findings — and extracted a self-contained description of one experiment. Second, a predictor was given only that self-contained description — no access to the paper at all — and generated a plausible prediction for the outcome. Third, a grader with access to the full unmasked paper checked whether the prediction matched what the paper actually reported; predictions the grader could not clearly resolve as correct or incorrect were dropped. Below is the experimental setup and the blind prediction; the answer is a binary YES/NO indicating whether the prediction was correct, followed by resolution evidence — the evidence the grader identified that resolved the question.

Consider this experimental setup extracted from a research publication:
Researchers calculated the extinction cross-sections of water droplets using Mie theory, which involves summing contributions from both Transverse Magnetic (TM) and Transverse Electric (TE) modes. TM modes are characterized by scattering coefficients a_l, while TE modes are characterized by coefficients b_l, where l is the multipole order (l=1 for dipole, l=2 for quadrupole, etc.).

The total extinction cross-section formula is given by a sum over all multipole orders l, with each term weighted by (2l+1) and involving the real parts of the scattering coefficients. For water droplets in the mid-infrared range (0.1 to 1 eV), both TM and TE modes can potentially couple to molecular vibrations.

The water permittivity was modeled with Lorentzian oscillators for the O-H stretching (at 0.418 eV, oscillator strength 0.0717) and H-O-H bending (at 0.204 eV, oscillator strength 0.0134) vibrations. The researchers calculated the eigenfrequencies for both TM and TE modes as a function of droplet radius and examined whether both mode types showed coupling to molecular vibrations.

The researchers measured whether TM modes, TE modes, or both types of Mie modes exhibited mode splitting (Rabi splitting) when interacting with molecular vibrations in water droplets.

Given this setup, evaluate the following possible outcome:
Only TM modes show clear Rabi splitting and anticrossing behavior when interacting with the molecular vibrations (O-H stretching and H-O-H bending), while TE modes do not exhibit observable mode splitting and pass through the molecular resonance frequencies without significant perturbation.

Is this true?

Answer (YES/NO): NO